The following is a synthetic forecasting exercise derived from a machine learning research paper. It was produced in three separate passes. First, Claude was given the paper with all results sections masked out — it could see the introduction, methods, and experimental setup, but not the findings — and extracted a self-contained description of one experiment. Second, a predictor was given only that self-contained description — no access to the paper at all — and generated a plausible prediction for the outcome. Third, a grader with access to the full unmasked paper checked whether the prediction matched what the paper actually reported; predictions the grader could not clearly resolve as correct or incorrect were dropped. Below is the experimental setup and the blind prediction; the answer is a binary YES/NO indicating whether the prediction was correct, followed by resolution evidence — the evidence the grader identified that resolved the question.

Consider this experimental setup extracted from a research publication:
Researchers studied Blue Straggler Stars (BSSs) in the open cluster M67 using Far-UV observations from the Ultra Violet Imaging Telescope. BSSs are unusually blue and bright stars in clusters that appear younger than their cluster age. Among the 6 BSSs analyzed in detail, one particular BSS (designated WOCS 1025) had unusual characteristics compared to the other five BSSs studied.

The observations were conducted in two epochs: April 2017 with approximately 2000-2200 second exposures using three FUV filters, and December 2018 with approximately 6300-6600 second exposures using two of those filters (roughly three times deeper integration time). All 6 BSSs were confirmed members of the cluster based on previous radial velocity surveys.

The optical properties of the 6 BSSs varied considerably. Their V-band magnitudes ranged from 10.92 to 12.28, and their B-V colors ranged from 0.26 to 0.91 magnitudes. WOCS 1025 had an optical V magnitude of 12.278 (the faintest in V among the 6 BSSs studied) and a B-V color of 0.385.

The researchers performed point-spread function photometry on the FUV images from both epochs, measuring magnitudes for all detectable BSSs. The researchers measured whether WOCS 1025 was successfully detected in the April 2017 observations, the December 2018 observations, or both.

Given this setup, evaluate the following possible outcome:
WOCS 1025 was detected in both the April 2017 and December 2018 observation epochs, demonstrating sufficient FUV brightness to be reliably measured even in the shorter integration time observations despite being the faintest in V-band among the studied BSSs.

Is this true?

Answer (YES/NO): NO